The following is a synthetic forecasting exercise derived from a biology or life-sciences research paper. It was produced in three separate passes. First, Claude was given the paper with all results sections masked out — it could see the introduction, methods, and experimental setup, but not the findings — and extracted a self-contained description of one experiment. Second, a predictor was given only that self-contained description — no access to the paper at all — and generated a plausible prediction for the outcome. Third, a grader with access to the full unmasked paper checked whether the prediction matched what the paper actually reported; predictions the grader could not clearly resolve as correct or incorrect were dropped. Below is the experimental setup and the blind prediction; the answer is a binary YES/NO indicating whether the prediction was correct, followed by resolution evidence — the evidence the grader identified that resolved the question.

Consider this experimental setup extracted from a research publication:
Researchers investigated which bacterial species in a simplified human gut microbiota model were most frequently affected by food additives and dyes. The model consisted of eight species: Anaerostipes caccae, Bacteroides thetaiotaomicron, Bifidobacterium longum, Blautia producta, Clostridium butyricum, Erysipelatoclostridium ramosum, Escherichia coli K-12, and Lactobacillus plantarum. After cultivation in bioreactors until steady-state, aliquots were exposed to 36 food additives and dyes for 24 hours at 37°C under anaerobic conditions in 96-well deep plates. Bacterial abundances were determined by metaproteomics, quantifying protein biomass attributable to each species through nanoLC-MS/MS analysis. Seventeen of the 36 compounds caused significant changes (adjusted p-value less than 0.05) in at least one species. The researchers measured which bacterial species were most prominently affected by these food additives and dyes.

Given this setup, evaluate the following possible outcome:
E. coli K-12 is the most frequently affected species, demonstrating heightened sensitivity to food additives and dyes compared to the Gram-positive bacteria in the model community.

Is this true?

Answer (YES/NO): NO